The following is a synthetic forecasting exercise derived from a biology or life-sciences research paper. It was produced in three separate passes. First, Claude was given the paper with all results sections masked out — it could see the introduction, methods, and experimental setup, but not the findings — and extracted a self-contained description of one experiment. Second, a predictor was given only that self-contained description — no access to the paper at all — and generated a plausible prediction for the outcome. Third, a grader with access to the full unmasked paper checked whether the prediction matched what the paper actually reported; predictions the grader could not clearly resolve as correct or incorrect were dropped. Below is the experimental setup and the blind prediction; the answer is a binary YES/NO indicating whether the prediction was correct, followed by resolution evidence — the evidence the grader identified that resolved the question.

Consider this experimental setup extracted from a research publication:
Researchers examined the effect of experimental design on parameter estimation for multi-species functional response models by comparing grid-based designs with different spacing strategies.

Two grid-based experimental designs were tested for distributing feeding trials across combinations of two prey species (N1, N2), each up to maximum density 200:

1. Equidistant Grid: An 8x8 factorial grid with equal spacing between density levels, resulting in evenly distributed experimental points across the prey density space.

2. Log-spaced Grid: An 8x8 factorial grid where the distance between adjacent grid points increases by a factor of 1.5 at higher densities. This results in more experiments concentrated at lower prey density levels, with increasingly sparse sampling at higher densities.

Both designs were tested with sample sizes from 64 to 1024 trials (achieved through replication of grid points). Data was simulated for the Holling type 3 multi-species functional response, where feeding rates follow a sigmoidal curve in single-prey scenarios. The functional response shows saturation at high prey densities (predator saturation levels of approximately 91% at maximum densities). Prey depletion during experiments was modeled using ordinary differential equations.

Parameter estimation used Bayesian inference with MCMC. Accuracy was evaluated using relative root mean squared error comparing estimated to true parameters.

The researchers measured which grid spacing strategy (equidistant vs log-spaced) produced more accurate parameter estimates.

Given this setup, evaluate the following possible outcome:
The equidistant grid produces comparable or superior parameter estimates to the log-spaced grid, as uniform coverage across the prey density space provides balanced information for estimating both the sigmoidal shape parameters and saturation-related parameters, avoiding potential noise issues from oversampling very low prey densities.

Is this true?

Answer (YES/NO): NO